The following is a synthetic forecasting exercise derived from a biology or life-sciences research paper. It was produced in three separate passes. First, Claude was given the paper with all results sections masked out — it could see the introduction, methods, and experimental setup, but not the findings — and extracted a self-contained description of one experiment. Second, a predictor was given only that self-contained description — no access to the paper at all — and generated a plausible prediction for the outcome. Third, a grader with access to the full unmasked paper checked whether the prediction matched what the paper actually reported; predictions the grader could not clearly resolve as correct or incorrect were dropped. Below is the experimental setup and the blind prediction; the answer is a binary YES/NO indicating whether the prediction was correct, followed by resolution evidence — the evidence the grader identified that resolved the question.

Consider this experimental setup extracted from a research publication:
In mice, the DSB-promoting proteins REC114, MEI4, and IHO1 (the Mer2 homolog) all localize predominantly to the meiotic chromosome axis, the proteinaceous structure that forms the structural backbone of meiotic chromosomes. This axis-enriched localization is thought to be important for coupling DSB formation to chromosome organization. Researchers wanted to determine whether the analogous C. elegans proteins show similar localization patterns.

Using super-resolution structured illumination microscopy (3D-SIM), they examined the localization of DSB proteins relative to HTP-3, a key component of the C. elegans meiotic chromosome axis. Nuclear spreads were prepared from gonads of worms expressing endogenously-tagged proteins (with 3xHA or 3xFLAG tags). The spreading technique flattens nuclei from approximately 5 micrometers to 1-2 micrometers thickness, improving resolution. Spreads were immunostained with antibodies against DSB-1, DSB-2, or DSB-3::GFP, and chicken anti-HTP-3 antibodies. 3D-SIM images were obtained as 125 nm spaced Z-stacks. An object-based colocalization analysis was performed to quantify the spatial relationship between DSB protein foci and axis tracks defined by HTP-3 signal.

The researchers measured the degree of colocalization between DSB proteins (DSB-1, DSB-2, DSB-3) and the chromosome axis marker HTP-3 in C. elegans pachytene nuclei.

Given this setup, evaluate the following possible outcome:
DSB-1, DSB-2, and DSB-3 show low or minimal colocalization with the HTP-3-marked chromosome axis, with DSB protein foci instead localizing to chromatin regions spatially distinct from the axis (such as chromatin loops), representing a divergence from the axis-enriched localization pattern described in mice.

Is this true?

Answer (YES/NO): YES